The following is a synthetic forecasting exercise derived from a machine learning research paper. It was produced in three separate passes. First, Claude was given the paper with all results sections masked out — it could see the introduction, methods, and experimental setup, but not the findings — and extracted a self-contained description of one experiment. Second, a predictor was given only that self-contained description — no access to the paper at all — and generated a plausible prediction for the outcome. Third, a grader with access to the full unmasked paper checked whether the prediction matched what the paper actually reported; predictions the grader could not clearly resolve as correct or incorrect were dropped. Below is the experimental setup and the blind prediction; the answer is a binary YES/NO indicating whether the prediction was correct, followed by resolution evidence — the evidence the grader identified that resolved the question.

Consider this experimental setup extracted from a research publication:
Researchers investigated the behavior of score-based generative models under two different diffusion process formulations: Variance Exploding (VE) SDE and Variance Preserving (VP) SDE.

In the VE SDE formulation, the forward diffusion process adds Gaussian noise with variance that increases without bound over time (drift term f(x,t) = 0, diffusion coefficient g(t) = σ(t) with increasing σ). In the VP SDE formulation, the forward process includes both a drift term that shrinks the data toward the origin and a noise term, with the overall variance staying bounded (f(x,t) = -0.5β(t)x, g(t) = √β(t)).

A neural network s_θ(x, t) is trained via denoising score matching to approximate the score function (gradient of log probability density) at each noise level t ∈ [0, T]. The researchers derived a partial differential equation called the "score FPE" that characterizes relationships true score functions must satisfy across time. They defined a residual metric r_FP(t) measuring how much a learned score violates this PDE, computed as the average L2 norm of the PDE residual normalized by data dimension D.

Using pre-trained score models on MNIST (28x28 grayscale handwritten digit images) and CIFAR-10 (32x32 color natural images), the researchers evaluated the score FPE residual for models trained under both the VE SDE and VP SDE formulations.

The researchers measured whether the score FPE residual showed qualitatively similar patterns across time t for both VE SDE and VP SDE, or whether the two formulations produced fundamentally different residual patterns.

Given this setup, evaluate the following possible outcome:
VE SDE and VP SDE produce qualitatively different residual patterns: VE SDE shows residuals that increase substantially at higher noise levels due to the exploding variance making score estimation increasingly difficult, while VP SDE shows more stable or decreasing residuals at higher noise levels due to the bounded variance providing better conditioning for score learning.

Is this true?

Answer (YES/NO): NO